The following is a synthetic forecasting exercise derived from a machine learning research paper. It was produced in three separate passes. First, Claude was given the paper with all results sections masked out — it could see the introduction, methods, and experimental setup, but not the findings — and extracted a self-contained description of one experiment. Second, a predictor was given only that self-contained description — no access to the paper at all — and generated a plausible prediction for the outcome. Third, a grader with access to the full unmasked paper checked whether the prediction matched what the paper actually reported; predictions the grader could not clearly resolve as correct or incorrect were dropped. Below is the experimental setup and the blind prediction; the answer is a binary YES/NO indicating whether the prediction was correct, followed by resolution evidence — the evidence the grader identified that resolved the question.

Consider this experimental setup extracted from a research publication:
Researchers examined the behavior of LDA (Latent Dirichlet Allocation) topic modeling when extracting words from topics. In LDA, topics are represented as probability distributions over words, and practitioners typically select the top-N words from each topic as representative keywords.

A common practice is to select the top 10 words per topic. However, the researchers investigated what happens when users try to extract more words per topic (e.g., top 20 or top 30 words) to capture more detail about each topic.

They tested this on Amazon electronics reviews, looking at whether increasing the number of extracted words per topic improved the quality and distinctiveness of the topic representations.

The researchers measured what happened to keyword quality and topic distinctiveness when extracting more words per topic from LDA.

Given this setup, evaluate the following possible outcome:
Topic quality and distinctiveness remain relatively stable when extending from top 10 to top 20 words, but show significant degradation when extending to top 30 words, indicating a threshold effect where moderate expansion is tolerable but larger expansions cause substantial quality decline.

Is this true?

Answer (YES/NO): NO